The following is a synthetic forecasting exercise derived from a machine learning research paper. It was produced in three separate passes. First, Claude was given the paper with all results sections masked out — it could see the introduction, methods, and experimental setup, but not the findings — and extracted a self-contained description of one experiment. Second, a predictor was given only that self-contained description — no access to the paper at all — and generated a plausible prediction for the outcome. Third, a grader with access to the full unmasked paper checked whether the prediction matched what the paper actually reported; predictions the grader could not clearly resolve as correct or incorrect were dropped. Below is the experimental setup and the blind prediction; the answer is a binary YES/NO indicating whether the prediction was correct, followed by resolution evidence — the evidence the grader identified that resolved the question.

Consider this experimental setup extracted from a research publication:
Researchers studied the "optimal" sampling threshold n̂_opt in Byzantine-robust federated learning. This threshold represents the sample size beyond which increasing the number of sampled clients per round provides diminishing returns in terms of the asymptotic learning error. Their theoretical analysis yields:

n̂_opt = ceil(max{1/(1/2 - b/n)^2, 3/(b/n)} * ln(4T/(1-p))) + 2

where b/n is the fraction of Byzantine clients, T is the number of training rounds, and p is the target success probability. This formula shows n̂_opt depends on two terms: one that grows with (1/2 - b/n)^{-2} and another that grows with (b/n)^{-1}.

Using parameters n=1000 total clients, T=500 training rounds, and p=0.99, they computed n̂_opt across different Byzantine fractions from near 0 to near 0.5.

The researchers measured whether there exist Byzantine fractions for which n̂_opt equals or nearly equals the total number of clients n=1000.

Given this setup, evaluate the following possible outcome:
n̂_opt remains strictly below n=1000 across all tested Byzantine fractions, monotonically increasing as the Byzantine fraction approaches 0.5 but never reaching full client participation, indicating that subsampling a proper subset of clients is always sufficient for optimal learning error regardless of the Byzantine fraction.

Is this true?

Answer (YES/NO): NO